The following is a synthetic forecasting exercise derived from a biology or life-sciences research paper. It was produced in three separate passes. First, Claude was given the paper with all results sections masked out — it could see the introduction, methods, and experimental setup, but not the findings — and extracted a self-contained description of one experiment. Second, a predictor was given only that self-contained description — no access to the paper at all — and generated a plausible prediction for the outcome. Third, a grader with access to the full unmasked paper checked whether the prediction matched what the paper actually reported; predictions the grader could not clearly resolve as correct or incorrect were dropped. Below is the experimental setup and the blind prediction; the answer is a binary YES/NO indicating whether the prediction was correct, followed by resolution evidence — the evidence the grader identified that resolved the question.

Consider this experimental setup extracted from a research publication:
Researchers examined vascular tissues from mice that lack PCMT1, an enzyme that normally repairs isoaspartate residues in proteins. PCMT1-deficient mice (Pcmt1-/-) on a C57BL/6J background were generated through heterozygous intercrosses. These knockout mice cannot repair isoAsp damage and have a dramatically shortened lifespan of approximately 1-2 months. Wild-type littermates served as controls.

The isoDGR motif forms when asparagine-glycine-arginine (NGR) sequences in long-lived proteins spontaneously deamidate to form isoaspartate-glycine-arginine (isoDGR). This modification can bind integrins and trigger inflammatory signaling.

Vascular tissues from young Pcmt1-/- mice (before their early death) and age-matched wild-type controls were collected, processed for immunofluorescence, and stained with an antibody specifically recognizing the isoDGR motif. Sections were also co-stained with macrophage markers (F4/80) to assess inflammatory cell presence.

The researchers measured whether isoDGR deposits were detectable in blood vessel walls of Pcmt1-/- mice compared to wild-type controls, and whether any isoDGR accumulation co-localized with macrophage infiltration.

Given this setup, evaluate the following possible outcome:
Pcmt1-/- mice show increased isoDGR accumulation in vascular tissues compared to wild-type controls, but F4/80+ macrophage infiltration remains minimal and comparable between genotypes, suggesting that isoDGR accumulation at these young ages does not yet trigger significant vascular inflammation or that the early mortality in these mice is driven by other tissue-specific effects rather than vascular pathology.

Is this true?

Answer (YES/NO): NO